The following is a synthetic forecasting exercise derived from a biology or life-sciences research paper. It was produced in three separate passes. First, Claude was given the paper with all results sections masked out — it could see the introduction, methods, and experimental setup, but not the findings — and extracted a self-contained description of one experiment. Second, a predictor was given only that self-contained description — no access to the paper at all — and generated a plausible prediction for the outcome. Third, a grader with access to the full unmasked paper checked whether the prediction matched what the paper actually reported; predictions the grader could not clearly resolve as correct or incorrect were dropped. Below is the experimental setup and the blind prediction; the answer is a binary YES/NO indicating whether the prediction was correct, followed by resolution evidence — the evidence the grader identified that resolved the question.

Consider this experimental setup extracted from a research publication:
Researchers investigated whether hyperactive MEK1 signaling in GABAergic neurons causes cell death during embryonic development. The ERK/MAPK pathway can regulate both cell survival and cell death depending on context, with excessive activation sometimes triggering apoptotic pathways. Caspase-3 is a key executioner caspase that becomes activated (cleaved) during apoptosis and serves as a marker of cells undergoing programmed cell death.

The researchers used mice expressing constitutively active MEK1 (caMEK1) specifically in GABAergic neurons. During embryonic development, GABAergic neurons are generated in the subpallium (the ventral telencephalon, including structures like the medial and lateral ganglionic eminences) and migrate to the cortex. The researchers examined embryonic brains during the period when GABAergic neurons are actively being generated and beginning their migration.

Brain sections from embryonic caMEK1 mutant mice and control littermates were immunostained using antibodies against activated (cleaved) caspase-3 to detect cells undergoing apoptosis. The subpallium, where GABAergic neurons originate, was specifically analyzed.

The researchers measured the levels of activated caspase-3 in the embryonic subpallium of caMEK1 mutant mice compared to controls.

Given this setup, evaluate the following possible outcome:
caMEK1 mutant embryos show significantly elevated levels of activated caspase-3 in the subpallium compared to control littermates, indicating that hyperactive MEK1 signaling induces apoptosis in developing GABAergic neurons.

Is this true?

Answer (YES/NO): YES